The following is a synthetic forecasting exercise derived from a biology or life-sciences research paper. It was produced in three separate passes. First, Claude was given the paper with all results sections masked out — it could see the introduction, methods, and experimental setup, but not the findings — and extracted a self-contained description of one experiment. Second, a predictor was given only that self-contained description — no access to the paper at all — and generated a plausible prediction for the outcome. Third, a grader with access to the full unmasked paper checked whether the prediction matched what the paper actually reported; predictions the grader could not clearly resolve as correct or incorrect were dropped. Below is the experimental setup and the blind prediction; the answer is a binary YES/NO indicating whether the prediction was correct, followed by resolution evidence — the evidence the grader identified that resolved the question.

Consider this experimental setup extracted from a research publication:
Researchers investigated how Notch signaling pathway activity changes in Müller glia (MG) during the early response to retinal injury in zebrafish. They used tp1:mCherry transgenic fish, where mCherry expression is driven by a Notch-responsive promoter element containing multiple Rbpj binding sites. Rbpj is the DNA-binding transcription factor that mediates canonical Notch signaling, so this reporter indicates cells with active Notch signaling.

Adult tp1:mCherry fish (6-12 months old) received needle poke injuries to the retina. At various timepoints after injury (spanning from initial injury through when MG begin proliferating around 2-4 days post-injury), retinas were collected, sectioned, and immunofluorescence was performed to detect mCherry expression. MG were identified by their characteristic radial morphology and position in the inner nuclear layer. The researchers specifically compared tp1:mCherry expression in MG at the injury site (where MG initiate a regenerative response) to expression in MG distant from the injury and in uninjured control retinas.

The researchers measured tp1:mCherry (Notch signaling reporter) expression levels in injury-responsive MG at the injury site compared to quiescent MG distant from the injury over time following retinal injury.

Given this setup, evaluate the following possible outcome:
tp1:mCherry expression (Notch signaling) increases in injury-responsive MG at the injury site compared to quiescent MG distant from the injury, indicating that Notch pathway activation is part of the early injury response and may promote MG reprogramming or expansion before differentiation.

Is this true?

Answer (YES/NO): NO